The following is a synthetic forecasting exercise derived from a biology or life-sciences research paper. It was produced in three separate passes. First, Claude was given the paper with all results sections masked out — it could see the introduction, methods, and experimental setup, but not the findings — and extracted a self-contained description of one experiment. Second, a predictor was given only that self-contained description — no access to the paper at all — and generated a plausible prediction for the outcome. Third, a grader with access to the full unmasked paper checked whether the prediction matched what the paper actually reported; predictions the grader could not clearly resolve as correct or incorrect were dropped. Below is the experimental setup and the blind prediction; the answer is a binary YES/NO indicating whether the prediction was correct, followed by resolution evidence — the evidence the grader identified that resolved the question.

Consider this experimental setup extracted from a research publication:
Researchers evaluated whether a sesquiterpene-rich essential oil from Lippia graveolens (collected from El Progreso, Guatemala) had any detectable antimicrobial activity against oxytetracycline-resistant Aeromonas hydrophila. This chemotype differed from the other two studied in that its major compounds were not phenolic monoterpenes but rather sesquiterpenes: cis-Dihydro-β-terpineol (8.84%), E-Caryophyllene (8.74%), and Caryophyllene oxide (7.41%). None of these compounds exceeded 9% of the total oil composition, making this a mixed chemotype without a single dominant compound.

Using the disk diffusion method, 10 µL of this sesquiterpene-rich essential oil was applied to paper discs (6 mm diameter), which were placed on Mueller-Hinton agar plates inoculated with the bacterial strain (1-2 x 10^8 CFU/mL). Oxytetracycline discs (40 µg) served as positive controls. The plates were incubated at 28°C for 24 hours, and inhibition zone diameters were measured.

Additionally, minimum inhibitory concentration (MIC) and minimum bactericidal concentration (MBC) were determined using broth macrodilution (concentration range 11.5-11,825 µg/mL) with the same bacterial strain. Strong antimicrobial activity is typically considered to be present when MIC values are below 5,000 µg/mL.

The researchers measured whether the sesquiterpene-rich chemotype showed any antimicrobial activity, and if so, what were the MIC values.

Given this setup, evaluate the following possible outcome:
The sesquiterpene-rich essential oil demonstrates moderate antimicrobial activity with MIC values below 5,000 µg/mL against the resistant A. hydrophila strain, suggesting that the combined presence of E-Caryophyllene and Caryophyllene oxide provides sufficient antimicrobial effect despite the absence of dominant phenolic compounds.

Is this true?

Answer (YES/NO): YES